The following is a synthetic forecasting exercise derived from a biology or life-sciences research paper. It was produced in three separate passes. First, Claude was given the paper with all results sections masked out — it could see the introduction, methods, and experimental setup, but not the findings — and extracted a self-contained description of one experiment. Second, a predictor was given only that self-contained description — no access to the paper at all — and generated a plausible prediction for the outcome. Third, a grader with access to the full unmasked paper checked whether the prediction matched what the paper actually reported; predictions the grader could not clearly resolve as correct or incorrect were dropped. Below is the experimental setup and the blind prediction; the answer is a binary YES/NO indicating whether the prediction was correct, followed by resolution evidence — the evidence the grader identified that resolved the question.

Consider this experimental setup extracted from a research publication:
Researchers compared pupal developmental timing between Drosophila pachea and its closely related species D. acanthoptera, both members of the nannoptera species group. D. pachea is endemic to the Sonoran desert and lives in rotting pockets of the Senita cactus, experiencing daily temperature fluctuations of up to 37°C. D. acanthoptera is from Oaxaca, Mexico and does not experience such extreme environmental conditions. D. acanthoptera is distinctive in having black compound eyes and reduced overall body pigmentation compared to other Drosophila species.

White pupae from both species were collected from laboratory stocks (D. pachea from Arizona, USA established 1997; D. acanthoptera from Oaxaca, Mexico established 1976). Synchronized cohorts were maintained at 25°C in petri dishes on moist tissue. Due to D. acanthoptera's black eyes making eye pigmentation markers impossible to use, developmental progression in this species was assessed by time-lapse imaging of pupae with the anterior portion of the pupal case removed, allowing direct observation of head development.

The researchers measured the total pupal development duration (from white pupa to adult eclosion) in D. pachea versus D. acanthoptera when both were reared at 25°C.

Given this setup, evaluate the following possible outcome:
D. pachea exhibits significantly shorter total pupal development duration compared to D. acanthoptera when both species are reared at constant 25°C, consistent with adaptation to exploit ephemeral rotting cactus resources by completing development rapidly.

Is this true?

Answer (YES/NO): NO